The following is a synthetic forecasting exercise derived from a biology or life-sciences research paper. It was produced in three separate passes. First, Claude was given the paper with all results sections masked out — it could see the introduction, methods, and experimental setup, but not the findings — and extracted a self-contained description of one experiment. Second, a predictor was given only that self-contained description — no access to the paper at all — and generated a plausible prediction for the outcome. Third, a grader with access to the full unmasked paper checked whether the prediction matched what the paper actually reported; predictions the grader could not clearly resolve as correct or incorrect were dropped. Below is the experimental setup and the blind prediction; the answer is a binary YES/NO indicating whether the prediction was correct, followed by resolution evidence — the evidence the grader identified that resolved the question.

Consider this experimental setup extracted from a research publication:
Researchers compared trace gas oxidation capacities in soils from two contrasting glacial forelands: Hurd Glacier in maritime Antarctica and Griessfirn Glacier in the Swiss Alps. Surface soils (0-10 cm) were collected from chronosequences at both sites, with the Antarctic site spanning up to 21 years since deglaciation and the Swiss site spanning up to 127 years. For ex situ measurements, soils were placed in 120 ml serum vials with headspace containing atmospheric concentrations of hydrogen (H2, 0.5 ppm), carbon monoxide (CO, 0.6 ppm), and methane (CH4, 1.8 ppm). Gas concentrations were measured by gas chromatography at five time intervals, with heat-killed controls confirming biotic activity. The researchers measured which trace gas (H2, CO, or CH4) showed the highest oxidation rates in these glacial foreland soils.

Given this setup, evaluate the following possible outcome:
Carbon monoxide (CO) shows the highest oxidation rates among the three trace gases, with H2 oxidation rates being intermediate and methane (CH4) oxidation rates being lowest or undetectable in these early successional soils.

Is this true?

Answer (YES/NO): NO